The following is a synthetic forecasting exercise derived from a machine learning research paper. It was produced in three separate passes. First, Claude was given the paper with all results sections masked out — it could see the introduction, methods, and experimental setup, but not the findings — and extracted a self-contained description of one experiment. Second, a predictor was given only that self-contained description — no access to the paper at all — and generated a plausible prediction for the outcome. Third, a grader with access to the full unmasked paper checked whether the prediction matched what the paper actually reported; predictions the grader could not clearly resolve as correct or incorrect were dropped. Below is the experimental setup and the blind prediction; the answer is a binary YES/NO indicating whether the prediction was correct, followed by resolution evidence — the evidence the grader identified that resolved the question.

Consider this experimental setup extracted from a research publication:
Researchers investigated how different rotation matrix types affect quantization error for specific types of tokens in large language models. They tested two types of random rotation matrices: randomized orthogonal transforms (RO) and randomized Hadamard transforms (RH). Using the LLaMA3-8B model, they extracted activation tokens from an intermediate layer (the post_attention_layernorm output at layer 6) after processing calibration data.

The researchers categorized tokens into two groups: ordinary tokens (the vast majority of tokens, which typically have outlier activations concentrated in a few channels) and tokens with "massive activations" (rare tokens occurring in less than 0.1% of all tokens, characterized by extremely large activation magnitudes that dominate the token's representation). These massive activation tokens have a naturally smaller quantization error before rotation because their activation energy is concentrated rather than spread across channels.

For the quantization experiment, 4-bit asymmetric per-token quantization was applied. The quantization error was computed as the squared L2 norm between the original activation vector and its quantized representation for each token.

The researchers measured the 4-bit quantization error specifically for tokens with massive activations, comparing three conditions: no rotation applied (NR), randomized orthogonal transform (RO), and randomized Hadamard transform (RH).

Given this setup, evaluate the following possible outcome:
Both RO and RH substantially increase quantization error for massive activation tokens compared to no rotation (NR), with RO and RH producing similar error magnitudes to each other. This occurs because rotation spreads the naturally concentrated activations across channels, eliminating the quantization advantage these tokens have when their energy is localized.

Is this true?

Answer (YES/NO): NO